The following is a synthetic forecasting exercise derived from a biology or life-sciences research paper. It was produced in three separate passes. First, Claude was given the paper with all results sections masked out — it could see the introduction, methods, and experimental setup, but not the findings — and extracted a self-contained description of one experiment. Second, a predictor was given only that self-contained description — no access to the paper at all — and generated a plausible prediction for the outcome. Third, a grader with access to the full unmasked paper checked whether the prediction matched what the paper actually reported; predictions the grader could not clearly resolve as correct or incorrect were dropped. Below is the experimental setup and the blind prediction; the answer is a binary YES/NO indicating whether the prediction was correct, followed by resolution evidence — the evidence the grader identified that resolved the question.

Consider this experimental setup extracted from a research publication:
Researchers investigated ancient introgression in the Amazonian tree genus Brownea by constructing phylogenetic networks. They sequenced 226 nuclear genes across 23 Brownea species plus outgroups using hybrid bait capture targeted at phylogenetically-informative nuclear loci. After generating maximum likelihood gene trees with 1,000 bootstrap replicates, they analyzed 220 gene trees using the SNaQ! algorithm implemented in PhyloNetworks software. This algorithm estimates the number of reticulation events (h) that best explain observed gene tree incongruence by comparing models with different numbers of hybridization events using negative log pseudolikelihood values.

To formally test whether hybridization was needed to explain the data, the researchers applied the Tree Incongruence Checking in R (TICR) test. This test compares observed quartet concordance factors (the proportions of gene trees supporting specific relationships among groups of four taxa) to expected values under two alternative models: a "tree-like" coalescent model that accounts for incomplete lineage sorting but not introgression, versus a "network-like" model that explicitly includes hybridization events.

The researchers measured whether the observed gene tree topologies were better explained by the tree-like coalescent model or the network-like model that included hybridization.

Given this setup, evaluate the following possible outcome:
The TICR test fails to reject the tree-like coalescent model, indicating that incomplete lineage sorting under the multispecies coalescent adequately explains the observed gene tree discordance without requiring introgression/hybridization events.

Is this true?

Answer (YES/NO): NO